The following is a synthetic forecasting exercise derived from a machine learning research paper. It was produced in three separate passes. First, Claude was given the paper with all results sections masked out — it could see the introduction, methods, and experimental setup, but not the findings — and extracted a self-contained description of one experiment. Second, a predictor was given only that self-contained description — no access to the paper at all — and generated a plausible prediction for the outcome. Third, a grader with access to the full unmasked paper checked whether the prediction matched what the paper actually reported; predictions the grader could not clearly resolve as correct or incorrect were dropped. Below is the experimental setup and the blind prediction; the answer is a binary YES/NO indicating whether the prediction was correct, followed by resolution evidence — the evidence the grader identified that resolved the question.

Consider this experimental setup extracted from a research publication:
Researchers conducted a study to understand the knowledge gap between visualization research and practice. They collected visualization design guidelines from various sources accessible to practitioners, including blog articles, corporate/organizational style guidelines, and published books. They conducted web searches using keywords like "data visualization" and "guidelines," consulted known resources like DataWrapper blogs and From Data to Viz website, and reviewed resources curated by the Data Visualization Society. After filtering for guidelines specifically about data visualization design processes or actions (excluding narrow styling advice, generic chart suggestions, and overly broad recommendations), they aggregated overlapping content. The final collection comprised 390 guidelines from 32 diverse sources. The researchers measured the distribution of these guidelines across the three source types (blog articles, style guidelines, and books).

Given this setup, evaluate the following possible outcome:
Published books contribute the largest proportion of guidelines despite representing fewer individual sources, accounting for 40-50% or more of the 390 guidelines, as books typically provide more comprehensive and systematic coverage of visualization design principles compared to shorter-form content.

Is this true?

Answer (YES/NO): NO